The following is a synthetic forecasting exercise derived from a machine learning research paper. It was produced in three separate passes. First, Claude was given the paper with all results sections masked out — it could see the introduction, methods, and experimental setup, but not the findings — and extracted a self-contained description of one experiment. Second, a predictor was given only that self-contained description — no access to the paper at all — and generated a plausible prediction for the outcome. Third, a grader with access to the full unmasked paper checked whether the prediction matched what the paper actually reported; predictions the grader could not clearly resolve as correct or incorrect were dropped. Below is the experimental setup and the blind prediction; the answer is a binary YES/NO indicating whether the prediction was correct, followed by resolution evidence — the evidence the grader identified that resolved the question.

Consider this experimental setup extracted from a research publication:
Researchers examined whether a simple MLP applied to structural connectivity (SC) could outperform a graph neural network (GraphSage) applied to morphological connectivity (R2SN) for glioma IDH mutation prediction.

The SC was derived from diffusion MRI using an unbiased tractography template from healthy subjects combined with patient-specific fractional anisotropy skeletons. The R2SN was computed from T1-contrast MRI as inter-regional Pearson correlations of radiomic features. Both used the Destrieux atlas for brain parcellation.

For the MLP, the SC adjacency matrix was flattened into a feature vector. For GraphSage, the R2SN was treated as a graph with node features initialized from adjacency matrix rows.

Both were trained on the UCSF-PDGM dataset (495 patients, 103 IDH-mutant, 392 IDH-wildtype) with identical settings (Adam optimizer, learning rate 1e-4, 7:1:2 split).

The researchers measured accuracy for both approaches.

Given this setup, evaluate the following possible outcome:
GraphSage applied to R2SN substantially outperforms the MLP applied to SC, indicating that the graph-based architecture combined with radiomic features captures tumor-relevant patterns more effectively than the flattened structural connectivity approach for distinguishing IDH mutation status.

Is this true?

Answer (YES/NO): NO